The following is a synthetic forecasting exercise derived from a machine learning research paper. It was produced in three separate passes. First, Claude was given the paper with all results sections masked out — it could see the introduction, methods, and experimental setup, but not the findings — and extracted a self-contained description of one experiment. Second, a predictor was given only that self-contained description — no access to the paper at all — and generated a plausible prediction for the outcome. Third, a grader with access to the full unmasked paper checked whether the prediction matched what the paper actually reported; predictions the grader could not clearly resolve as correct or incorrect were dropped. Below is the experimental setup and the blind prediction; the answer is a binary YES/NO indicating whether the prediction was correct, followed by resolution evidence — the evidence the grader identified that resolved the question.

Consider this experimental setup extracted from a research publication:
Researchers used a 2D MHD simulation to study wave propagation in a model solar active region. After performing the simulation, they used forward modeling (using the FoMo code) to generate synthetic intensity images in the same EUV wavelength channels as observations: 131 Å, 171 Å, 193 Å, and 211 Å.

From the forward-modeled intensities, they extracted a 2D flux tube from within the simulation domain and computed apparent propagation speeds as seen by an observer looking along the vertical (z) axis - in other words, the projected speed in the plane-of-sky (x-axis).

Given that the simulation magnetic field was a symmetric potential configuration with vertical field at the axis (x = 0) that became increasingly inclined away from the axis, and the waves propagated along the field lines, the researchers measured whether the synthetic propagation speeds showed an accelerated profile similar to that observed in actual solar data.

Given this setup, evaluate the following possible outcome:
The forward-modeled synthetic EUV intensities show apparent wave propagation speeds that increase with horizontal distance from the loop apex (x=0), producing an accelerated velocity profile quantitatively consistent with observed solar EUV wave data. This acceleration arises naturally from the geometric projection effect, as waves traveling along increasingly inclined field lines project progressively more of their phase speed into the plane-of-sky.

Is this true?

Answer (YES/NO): YES